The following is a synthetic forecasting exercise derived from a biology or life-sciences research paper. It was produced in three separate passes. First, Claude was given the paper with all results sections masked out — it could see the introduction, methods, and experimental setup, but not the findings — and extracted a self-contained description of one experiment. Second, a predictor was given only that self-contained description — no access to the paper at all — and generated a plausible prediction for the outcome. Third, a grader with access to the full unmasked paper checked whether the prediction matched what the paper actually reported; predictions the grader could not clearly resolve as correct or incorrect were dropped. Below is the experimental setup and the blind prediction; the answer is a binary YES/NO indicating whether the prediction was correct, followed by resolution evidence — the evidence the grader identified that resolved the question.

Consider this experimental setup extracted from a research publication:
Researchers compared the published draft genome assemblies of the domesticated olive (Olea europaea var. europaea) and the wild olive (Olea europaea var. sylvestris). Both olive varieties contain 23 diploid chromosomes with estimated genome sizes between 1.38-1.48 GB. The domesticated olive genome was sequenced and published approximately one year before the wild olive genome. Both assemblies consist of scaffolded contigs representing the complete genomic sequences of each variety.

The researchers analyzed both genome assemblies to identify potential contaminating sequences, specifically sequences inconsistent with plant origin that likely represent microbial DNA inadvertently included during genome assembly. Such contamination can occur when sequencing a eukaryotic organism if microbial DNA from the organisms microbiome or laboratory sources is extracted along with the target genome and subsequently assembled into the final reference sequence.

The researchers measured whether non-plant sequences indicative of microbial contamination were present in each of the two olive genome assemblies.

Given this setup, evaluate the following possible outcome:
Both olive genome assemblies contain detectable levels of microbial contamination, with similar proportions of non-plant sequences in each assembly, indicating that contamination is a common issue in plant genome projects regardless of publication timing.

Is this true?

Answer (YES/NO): NO